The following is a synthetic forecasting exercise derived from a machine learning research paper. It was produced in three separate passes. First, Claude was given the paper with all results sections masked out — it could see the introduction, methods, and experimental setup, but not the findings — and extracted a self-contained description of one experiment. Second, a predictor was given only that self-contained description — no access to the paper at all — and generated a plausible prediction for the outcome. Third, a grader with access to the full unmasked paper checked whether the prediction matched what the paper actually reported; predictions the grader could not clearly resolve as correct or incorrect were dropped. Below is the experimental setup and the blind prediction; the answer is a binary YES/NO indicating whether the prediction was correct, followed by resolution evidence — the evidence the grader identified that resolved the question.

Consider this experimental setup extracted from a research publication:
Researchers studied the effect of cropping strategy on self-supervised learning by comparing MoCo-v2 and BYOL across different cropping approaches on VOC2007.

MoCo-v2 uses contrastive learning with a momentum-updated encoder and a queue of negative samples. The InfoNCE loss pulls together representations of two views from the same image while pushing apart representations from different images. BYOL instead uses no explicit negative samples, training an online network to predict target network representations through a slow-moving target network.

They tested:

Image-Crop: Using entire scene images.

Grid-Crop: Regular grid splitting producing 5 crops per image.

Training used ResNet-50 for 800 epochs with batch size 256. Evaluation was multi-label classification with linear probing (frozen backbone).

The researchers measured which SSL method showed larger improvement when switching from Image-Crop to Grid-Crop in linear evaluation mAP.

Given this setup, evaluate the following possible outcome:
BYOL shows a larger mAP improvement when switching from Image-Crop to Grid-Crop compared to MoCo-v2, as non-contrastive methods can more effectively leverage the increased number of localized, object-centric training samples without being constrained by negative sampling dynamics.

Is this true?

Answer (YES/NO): NO